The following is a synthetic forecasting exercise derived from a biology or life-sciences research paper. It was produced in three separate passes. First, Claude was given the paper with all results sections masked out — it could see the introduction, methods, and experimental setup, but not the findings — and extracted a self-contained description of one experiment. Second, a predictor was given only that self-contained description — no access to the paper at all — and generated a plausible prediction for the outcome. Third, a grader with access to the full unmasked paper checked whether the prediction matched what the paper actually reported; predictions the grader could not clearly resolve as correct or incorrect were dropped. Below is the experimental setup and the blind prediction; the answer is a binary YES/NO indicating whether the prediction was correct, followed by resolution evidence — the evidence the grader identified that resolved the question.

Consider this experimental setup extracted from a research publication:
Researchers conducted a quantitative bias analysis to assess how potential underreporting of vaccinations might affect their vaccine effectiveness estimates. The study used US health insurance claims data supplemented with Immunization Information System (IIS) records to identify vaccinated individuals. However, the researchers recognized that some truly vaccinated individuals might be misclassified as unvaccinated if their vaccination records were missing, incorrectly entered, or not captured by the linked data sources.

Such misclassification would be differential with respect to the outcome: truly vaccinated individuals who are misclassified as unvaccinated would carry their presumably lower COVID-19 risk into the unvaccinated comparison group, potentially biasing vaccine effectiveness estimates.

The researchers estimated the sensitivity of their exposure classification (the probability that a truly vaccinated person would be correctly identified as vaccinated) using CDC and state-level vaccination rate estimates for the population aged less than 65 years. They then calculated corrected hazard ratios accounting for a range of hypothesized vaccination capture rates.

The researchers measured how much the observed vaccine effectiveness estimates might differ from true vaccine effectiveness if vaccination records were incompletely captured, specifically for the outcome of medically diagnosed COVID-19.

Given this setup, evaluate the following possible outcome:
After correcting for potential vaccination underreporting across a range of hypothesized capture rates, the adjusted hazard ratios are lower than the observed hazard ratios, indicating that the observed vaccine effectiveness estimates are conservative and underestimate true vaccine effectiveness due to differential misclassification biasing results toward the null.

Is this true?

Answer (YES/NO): YES